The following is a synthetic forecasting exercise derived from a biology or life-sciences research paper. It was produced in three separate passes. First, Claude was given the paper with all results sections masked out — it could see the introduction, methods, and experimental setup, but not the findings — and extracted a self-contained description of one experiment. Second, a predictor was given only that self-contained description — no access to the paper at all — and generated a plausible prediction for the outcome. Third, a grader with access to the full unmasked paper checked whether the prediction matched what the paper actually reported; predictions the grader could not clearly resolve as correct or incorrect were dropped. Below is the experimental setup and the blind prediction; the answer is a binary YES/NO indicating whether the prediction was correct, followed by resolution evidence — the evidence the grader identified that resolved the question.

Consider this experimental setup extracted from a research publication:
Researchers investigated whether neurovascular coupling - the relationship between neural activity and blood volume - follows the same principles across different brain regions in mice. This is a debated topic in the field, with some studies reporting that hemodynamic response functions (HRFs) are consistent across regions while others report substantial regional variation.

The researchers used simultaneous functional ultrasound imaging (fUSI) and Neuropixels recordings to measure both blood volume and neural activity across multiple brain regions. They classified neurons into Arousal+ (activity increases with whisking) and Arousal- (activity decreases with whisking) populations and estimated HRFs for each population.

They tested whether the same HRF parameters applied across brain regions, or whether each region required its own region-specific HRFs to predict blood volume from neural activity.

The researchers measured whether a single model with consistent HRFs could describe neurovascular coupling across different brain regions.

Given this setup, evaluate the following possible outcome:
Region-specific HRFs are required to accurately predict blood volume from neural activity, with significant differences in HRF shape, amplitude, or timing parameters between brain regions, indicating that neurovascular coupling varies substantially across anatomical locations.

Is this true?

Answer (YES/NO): NO